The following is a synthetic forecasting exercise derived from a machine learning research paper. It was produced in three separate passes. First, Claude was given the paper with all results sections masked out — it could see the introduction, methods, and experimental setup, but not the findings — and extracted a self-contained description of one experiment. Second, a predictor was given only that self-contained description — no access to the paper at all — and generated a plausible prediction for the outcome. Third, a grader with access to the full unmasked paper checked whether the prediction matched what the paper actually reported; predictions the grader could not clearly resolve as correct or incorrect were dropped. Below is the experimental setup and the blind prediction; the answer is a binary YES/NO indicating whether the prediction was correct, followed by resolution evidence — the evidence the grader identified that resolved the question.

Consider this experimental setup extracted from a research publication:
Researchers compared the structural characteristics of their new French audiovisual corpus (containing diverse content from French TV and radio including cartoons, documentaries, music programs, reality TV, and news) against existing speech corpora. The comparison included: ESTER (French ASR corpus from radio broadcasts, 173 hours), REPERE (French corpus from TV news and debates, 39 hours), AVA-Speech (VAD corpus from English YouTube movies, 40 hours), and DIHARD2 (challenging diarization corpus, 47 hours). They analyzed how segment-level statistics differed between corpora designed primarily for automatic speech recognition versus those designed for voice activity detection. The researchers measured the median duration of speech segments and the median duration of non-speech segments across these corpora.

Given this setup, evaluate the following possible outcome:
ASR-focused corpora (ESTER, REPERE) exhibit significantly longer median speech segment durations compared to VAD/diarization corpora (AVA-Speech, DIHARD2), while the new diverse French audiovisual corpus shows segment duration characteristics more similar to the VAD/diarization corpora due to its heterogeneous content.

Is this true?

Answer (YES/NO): YES